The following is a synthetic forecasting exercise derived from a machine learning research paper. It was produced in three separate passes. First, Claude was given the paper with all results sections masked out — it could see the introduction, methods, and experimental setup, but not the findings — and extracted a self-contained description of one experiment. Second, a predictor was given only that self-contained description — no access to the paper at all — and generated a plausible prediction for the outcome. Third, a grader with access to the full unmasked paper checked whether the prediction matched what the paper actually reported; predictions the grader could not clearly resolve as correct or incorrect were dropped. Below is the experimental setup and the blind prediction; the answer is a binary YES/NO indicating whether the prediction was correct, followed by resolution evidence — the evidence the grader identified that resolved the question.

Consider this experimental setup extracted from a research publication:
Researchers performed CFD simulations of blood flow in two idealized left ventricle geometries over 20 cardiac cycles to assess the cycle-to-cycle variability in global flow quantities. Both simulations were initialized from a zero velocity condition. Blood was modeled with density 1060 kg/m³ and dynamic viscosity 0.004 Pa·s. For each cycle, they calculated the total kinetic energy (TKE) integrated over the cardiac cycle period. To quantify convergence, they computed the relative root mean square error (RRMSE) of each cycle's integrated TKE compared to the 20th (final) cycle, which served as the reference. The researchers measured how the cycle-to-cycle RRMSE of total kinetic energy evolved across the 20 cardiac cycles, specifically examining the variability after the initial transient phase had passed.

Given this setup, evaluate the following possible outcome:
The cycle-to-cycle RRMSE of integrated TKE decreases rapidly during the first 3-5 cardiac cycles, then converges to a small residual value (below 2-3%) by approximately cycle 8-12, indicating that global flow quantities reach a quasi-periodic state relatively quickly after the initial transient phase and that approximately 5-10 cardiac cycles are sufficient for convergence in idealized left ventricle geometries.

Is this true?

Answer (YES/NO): NO